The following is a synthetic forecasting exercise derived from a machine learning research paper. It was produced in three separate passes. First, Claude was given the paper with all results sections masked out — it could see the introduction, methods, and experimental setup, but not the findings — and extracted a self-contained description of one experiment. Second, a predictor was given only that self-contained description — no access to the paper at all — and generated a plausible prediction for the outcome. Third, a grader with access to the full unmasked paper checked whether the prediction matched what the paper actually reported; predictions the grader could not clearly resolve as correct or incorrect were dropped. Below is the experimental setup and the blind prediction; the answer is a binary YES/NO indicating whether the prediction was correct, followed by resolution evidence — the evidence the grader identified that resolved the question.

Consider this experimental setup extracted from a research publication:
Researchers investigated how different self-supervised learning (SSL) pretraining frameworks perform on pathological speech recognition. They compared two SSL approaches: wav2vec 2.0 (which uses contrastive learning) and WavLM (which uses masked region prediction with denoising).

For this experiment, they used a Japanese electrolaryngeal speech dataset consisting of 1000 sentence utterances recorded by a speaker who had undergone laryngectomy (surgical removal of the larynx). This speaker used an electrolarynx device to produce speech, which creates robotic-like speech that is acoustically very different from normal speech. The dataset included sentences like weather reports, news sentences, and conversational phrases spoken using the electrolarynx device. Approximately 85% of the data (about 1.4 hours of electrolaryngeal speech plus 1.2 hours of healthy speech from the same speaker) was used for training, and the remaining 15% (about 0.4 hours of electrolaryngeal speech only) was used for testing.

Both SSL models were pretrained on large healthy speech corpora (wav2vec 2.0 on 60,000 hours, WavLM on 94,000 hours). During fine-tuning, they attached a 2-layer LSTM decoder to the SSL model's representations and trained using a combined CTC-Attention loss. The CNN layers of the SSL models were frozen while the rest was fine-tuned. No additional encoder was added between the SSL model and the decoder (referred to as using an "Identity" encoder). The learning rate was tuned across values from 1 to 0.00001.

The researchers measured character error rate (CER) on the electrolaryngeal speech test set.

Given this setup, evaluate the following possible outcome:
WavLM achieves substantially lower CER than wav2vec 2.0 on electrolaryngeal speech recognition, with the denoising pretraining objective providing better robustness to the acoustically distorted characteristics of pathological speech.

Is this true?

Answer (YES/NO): YES